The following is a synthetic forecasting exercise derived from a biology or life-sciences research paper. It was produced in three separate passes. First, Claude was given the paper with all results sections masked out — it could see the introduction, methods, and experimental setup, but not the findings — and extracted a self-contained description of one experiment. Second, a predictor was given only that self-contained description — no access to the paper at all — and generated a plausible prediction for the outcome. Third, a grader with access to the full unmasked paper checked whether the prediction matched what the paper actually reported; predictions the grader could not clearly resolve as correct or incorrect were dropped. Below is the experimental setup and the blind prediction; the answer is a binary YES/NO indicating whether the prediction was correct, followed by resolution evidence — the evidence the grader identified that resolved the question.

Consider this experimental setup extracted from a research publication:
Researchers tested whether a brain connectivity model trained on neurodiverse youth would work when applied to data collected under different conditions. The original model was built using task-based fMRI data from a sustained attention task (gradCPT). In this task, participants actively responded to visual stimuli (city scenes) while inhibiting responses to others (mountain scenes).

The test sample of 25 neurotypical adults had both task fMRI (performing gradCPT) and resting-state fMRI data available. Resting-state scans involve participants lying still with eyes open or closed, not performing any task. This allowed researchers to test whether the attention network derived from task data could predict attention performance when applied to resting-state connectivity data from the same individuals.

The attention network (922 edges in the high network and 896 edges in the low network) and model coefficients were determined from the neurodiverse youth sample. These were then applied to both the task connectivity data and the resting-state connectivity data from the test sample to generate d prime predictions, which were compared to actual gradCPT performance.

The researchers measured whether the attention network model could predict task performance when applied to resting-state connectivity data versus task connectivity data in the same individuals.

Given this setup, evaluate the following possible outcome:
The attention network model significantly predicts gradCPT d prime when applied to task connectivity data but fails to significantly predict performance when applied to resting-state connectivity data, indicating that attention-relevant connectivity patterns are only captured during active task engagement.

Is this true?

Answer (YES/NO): NO